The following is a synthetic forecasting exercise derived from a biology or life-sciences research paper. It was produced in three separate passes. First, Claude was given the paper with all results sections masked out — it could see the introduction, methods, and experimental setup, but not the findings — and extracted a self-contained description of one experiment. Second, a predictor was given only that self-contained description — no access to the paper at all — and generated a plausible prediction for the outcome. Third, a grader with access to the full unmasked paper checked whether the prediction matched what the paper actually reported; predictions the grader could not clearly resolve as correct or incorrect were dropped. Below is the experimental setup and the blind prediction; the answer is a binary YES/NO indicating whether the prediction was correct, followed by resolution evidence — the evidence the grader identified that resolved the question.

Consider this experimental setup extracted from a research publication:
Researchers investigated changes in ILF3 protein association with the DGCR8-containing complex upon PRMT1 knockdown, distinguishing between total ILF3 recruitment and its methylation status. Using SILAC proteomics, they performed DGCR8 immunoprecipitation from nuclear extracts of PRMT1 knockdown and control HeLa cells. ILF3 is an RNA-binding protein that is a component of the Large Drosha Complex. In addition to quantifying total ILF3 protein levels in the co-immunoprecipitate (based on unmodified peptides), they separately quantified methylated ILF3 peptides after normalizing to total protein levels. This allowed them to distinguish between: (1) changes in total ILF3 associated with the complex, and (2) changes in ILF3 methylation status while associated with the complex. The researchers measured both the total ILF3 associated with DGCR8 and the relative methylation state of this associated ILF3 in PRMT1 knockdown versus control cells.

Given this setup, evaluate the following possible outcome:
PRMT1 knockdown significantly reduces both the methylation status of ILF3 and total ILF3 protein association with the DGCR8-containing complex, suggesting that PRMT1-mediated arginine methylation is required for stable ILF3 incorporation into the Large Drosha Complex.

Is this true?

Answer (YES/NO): NO